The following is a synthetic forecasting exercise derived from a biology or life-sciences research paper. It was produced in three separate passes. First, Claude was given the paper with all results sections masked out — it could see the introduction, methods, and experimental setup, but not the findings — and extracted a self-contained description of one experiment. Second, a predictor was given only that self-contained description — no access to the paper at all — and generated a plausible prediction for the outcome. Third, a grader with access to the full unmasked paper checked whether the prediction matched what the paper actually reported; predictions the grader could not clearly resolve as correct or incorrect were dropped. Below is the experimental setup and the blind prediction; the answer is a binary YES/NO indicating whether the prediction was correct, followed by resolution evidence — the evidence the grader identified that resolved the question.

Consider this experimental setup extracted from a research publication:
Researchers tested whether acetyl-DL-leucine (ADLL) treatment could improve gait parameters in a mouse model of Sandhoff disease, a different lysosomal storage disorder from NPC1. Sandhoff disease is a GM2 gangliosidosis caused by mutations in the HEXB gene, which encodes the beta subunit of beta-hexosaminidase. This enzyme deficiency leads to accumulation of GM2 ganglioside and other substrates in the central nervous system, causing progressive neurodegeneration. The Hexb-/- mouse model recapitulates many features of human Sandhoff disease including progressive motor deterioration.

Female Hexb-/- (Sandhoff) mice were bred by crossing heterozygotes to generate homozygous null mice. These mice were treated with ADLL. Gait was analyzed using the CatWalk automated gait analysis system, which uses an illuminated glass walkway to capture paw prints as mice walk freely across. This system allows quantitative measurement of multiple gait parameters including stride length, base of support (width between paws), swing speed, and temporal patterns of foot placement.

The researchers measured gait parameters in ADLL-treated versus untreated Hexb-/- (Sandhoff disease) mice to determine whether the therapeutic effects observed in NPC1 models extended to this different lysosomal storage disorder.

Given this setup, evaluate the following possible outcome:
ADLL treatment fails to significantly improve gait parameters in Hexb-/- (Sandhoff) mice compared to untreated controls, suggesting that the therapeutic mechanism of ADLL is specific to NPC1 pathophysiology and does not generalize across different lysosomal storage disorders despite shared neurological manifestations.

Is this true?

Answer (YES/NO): NO